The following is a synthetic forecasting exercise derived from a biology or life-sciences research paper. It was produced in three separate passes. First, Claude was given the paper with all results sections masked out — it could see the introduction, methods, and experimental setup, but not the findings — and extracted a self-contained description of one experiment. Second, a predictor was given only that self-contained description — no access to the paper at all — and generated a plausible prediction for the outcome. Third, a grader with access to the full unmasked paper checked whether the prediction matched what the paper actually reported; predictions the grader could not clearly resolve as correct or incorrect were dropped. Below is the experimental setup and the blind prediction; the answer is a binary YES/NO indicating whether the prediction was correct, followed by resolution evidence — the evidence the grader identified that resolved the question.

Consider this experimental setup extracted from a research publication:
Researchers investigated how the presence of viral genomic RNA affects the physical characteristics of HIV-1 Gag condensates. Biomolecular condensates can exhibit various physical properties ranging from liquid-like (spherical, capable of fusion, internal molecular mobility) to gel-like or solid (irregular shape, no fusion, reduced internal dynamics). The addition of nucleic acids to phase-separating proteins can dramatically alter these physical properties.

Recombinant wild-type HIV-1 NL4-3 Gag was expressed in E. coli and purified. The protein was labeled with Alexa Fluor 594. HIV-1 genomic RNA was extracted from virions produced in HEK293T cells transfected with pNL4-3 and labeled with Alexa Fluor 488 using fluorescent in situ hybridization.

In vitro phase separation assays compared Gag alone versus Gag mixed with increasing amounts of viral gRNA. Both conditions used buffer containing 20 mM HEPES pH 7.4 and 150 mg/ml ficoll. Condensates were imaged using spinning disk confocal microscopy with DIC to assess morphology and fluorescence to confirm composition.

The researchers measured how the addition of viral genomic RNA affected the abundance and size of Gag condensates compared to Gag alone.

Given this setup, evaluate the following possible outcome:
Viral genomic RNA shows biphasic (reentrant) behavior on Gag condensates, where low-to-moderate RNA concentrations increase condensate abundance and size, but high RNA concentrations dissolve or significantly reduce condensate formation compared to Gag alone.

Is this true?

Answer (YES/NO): YES